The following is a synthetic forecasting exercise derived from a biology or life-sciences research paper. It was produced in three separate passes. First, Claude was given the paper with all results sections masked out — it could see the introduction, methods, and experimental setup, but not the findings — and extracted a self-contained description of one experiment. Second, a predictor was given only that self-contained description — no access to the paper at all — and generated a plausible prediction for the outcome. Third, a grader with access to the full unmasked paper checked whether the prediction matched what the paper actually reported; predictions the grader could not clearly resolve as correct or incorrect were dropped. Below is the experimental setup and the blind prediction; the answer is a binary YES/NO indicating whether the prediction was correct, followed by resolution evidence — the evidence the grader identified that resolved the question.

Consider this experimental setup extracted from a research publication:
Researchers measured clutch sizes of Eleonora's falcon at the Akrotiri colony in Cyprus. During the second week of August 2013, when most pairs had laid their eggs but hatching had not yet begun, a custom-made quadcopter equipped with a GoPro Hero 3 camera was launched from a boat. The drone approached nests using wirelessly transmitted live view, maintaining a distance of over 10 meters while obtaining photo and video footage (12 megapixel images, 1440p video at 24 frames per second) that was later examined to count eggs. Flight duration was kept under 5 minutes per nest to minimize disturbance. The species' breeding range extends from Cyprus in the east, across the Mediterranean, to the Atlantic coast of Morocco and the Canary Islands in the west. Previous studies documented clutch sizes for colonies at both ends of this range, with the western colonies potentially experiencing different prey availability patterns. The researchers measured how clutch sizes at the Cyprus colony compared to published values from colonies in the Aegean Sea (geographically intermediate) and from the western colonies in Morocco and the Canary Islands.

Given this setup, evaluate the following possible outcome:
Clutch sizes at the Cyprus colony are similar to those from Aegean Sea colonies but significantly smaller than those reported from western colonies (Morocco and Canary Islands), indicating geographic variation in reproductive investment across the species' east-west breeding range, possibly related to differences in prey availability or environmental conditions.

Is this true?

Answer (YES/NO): YES